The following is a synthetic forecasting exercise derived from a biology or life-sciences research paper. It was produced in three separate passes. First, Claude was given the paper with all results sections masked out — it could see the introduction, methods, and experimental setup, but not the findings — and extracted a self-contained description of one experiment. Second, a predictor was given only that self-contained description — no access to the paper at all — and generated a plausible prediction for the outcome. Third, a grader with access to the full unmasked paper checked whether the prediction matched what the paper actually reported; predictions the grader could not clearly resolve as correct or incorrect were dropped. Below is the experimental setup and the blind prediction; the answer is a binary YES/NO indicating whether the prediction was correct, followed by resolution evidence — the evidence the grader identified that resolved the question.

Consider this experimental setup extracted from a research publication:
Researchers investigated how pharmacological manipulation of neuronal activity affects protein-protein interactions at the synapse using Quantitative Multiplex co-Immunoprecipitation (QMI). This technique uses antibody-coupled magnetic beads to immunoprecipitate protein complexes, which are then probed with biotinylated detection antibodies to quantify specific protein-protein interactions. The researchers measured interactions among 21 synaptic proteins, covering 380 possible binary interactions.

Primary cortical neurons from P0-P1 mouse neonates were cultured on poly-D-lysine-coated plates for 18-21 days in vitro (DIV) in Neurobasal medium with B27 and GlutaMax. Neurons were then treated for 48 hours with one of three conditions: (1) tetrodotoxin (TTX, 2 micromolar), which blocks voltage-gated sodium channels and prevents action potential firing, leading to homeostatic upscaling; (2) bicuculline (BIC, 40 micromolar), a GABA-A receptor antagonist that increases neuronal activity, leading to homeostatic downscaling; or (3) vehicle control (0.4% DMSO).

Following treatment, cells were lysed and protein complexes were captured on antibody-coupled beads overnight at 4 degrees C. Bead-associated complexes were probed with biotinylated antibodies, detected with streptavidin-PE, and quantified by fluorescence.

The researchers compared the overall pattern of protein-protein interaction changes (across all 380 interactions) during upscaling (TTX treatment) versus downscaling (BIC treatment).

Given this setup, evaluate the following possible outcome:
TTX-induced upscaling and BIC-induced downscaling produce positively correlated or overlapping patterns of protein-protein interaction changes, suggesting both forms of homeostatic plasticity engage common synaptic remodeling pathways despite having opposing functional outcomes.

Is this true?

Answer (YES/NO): NO